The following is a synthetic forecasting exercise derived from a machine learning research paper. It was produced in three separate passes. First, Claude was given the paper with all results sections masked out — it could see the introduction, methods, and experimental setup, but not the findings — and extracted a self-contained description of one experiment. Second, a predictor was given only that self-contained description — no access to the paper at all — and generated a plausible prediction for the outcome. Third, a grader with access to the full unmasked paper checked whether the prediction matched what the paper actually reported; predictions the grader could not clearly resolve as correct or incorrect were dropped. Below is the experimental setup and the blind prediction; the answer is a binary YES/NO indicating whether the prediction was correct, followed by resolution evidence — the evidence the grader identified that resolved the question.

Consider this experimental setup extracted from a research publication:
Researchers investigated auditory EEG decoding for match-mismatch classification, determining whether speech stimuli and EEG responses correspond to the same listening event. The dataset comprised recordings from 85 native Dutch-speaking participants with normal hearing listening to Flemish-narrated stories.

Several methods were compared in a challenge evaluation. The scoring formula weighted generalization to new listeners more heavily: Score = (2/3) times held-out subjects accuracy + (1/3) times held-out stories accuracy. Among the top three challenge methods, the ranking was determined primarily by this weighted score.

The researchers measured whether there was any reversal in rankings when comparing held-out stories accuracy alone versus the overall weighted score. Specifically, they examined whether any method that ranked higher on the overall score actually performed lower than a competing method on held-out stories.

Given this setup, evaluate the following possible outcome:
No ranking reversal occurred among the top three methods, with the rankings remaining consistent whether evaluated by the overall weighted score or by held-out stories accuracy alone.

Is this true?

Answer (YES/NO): YES